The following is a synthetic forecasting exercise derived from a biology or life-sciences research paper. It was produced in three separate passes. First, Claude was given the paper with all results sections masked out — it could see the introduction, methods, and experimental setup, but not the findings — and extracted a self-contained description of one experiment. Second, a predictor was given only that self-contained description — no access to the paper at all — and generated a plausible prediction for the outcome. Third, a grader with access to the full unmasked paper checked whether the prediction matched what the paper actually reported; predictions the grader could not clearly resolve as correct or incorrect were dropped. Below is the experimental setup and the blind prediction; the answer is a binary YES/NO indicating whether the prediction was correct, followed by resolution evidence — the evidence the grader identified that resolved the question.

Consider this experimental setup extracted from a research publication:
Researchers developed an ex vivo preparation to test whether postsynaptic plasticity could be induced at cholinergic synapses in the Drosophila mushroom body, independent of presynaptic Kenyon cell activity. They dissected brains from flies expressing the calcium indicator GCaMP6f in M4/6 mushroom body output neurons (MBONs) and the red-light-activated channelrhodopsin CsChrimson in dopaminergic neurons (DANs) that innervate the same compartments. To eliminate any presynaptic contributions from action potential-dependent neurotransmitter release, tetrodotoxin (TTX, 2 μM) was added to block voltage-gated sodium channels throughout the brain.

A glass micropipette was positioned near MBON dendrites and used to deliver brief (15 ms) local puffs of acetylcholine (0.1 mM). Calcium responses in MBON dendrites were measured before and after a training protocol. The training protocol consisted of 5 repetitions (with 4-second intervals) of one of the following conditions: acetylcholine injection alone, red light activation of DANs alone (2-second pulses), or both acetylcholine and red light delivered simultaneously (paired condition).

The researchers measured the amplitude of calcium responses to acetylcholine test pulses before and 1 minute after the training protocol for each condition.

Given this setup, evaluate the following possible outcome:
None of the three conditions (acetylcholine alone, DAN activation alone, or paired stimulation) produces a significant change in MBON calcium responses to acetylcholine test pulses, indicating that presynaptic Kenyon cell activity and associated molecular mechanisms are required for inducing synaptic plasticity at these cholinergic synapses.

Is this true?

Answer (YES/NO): NO